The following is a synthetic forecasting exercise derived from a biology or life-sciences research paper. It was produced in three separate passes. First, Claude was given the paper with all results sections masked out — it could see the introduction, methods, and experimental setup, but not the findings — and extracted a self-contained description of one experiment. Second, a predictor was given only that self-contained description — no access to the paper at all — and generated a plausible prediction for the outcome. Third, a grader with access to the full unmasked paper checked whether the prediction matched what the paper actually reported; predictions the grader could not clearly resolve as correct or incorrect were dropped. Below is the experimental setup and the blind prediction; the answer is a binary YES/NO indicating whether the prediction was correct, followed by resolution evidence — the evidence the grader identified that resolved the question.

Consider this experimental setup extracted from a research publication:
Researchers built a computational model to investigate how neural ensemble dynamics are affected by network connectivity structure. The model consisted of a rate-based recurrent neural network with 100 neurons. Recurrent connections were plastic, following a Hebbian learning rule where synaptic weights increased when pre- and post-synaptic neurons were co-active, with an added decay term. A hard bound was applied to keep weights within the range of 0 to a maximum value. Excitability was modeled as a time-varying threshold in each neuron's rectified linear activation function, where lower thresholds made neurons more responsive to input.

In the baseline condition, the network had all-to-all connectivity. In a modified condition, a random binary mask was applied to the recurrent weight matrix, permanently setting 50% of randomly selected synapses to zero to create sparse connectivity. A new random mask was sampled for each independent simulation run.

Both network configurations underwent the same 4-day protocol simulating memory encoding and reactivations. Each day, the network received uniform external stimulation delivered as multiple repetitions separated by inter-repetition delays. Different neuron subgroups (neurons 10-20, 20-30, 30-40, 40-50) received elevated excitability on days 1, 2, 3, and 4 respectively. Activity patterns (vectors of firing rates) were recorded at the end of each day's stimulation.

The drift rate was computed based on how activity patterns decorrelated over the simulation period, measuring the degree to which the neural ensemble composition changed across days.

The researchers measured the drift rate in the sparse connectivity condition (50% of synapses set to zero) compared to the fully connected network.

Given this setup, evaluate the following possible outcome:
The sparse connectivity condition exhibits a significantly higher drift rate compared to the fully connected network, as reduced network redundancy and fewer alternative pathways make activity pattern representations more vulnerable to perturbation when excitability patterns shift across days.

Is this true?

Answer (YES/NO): NO